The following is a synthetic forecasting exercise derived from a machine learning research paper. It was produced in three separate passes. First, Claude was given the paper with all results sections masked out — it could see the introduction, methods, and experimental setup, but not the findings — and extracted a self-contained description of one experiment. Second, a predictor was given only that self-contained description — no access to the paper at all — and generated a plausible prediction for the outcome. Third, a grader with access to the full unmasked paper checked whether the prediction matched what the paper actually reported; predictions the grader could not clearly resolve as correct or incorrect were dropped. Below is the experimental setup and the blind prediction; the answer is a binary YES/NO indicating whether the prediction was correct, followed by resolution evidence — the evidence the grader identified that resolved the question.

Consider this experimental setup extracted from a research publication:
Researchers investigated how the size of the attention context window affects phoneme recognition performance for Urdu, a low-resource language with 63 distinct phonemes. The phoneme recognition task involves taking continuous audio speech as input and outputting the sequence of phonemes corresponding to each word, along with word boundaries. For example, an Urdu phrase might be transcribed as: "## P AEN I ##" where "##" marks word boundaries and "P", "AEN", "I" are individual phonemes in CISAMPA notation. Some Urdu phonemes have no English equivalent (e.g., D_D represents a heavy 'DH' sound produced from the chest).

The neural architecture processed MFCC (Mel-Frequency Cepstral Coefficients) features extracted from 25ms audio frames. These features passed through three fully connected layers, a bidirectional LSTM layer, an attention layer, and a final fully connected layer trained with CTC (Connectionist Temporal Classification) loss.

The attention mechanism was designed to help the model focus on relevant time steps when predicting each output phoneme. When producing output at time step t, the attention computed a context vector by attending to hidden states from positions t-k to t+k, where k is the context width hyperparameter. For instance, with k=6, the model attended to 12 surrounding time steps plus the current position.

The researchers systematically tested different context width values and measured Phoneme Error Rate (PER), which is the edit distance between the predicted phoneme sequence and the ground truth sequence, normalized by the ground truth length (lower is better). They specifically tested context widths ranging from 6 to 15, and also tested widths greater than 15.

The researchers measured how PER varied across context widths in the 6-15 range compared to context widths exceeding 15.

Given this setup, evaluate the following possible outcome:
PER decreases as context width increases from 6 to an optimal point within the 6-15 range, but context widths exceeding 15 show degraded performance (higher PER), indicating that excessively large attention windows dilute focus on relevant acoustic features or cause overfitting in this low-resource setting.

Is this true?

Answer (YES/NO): NO